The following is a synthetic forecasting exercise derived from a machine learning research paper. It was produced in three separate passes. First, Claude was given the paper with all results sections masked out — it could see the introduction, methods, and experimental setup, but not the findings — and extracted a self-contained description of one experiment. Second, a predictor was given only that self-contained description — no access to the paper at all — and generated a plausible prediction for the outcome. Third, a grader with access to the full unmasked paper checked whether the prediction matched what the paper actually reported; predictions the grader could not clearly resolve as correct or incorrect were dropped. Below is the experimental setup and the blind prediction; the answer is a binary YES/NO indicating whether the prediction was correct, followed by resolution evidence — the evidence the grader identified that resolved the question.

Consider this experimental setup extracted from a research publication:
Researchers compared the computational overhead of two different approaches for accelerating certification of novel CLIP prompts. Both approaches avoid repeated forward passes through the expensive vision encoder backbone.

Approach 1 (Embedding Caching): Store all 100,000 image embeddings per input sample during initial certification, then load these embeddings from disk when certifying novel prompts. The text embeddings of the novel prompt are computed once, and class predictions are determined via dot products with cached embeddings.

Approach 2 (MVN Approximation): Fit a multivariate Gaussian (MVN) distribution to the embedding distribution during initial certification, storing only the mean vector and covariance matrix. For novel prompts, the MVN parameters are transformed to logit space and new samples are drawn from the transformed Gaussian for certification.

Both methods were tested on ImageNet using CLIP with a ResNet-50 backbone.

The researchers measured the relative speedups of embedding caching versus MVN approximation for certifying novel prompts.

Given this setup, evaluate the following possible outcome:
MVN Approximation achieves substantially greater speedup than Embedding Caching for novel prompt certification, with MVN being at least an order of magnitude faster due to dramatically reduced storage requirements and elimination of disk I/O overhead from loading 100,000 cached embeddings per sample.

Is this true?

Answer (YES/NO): NO